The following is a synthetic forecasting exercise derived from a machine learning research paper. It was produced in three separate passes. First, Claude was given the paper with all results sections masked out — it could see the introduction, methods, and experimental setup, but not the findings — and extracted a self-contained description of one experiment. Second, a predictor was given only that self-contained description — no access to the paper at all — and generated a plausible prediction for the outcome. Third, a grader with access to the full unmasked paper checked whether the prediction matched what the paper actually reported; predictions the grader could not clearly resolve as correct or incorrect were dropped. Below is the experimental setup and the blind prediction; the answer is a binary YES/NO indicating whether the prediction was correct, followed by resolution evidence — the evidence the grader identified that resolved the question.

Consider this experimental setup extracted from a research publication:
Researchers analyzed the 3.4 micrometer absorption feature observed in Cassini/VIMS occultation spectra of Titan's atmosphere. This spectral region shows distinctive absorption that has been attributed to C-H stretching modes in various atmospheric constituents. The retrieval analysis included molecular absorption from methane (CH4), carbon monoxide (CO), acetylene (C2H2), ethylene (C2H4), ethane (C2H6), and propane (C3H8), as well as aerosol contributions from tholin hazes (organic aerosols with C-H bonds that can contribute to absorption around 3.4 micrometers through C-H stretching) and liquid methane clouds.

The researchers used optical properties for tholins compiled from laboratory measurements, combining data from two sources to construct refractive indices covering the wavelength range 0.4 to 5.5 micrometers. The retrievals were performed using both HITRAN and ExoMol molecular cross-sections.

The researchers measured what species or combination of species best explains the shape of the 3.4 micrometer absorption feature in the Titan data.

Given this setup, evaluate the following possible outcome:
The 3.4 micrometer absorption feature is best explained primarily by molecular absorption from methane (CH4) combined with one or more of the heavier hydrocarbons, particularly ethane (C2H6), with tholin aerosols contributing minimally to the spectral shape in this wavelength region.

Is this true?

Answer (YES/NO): NO